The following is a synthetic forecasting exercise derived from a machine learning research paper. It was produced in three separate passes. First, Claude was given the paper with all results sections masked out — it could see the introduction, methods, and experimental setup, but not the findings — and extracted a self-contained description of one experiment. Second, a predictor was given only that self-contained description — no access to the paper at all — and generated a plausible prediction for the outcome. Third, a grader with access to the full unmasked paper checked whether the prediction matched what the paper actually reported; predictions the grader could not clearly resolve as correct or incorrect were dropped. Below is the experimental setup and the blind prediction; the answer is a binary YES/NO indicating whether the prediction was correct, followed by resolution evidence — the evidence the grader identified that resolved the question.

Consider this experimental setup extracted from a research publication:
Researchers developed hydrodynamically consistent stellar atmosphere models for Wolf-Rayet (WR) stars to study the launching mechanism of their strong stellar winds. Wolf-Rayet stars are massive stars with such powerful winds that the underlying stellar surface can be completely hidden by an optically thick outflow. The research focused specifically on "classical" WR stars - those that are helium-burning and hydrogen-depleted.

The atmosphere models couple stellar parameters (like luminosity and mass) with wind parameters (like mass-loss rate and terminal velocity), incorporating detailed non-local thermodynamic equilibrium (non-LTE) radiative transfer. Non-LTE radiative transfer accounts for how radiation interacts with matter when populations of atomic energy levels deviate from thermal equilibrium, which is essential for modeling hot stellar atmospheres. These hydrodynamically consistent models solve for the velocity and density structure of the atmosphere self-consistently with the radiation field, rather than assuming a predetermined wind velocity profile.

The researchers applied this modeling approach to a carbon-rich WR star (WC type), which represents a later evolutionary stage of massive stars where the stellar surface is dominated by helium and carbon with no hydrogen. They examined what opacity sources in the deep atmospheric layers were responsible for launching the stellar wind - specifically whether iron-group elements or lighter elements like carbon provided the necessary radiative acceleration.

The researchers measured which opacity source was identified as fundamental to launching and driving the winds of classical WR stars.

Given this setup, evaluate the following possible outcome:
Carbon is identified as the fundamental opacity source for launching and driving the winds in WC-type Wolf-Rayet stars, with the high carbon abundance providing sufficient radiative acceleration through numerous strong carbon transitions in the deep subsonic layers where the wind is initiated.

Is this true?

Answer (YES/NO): NO